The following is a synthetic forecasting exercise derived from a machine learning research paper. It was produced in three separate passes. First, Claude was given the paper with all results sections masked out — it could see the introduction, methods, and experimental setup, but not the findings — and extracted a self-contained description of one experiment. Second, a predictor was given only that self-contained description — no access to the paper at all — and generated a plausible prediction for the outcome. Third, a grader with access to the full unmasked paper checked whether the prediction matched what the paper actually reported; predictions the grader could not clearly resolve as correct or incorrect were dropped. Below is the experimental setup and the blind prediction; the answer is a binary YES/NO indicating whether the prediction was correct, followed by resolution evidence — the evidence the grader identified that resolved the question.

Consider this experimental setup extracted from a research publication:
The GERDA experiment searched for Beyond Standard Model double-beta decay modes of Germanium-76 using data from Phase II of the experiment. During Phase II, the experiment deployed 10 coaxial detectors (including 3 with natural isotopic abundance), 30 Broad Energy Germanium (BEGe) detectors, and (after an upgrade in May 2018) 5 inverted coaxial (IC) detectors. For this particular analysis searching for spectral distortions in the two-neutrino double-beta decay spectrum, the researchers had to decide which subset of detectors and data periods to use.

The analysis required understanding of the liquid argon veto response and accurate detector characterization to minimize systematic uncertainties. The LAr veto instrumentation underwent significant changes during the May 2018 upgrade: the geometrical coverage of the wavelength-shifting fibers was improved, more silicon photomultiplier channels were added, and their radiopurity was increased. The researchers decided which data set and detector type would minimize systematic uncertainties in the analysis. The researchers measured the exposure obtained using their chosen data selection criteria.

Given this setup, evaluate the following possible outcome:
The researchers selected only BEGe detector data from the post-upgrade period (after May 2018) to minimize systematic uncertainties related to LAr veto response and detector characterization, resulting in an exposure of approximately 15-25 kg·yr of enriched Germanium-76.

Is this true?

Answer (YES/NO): NO